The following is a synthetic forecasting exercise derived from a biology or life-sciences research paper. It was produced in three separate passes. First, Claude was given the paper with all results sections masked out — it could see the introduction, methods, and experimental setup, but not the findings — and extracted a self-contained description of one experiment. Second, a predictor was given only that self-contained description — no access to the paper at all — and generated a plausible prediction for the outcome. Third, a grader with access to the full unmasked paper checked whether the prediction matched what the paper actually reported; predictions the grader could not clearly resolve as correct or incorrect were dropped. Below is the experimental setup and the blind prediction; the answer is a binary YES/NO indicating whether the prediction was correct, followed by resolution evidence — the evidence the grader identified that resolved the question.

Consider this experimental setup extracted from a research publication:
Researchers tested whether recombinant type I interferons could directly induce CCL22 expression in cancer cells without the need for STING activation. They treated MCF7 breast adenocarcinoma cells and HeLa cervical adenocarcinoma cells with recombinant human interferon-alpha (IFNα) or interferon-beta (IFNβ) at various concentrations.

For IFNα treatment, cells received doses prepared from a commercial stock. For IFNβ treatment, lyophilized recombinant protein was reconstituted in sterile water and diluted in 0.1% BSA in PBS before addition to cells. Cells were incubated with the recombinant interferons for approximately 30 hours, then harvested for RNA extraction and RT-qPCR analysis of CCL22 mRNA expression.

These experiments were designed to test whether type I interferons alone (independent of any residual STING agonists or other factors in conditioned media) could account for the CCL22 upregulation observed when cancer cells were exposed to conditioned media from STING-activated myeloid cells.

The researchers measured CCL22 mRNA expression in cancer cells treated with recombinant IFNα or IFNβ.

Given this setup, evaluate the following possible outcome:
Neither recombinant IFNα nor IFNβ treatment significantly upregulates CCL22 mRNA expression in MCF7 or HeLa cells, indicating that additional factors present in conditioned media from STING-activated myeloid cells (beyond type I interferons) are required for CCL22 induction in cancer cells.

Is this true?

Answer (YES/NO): NO